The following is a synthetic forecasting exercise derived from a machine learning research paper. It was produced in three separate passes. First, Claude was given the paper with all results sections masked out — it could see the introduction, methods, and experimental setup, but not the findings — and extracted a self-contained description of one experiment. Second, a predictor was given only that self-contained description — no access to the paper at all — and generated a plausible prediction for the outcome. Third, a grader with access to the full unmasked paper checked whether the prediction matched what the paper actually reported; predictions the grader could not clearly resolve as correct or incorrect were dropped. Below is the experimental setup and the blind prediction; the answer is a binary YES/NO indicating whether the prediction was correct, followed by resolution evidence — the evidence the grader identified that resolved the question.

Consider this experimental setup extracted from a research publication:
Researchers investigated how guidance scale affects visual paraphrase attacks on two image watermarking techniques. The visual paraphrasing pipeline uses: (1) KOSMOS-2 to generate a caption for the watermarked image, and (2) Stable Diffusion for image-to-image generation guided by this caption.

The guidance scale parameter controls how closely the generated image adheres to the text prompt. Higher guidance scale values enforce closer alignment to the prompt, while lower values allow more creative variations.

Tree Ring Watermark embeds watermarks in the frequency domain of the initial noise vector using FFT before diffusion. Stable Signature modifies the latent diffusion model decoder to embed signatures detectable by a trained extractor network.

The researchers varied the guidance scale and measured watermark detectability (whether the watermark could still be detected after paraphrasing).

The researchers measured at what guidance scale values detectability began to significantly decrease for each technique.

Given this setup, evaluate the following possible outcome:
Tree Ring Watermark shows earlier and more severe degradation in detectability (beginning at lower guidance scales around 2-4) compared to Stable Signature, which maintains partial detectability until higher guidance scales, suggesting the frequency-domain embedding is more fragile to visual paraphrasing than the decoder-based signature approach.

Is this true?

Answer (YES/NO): NO